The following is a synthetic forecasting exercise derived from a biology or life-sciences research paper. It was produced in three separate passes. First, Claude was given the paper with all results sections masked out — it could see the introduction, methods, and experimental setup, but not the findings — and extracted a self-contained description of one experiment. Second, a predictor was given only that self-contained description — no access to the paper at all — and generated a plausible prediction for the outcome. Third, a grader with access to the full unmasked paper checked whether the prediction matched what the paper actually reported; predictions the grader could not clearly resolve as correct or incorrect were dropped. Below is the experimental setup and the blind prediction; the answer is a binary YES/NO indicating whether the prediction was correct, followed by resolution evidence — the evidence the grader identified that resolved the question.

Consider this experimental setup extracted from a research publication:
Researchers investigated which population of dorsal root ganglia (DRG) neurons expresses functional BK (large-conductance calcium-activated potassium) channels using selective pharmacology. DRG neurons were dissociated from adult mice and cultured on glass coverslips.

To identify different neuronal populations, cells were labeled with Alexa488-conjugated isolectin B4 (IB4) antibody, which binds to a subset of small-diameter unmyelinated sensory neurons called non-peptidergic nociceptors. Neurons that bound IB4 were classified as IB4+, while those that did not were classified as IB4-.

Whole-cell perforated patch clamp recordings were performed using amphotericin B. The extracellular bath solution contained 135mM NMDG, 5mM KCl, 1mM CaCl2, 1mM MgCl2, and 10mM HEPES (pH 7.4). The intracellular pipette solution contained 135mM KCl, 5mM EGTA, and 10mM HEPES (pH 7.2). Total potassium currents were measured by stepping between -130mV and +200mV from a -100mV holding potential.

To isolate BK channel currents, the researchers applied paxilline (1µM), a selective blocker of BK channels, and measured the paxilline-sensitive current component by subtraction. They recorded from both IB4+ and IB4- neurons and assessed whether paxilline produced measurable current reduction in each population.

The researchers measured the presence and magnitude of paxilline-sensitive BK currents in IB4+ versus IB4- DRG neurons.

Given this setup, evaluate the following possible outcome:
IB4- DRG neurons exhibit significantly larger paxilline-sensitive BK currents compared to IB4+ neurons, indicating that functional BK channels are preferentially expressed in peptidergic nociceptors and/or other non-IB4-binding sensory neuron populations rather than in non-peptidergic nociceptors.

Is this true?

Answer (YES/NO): NO